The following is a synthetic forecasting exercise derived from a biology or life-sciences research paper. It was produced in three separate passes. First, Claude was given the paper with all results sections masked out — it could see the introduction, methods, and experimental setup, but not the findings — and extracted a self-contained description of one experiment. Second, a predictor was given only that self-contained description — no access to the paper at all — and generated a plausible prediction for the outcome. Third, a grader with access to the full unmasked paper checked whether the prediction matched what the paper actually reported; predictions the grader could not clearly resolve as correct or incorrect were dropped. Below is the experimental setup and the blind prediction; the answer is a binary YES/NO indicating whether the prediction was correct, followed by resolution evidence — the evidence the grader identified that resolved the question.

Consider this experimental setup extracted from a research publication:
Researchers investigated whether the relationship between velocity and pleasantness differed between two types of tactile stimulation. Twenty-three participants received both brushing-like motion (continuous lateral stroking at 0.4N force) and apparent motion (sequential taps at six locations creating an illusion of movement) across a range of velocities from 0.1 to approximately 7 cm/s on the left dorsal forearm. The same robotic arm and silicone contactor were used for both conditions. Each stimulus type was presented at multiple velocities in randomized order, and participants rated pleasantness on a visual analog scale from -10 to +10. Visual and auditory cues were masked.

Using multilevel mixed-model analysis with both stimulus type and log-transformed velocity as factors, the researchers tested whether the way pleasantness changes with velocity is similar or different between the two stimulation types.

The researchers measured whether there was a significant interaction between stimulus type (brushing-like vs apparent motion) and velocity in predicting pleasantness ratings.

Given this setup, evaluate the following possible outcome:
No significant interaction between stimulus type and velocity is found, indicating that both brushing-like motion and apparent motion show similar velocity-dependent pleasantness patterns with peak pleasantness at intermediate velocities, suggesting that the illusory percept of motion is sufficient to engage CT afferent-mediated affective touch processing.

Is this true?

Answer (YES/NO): NO